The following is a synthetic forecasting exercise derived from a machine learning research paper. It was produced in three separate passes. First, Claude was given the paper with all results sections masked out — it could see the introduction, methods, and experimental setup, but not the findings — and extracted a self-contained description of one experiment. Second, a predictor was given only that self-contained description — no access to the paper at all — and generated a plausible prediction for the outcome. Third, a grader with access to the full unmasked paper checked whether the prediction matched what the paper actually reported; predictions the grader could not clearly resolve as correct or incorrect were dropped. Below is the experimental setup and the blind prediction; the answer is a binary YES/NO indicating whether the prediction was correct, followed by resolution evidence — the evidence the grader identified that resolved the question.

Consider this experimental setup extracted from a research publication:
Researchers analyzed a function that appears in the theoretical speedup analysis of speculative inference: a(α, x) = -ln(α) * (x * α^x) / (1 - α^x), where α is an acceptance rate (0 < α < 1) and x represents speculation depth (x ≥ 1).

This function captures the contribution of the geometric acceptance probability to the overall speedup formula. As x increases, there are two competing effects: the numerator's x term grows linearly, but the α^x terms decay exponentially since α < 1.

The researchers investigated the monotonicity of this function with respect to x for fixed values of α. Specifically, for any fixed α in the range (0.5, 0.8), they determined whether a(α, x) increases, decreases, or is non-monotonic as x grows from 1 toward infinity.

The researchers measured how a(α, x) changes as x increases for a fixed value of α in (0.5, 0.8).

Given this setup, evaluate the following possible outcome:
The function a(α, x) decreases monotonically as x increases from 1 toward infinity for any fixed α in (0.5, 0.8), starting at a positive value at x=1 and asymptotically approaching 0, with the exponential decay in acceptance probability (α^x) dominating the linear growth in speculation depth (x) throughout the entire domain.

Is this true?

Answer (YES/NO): YES